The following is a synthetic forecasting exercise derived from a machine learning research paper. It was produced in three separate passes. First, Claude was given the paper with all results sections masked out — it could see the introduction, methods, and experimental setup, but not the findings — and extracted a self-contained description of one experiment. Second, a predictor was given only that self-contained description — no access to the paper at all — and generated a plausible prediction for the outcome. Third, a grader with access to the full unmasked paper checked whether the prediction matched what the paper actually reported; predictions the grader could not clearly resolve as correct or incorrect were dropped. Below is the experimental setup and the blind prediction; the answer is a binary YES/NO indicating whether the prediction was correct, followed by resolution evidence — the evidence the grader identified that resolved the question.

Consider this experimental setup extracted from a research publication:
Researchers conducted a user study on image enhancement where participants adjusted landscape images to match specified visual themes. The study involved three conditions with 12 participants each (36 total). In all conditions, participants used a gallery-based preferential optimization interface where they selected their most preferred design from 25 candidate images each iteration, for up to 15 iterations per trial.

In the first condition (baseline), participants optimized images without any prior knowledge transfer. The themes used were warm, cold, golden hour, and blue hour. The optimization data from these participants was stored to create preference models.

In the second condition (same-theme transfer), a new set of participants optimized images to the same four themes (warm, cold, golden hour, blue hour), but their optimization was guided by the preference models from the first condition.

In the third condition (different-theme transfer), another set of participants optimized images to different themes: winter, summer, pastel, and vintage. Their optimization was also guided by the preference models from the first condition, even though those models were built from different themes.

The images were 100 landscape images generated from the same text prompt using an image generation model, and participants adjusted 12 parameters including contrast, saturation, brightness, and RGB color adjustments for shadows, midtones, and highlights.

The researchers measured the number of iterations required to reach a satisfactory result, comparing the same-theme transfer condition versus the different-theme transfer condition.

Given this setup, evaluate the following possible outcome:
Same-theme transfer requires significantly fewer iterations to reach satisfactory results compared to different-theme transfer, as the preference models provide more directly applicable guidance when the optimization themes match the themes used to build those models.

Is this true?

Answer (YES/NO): YES